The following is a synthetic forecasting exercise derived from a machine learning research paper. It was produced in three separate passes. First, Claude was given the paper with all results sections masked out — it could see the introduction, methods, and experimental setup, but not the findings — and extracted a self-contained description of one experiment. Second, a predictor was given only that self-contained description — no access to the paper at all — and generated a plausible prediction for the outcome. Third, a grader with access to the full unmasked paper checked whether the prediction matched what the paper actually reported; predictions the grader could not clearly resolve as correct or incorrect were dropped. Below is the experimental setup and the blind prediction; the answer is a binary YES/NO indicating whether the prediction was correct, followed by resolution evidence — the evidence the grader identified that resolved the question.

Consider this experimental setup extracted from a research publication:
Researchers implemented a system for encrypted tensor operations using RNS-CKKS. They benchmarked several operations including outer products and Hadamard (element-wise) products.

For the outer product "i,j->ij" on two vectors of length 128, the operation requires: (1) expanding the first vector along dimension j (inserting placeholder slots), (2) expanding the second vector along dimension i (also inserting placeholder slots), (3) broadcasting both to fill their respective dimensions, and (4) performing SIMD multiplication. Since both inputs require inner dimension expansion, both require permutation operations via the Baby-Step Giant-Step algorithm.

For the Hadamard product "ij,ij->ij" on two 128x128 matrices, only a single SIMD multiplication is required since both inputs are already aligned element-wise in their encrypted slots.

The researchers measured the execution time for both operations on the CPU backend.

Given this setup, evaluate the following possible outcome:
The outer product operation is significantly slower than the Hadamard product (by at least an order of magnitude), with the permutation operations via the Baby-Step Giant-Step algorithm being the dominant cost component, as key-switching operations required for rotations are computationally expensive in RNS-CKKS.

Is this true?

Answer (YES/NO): YES